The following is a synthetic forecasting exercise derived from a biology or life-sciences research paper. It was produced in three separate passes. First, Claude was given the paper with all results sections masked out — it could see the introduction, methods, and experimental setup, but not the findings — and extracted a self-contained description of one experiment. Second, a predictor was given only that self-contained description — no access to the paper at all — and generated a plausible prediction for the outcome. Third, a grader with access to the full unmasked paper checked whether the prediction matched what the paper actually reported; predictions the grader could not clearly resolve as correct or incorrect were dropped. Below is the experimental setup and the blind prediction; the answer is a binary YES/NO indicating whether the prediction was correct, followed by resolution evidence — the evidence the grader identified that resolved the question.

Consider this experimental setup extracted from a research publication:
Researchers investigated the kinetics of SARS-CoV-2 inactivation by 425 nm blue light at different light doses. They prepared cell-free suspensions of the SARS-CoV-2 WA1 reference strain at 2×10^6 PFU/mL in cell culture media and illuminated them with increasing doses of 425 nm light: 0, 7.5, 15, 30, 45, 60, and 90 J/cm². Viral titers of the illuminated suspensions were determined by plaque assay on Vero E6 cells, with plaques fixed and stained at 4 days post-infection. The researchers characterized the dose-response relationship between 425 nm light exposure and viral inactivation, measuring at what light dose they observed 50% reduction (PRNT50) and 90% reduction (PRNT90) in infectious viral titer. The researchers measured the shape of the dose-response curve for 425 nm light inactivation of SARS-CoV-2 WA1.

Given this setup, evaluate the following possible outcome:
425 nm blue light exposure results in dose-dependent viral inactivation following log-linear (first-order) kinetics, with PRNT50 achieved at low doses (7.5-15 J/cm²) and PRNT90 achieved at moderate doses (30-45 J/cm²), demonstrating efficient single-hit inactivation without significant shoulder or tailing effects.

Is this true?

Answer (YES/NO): NO